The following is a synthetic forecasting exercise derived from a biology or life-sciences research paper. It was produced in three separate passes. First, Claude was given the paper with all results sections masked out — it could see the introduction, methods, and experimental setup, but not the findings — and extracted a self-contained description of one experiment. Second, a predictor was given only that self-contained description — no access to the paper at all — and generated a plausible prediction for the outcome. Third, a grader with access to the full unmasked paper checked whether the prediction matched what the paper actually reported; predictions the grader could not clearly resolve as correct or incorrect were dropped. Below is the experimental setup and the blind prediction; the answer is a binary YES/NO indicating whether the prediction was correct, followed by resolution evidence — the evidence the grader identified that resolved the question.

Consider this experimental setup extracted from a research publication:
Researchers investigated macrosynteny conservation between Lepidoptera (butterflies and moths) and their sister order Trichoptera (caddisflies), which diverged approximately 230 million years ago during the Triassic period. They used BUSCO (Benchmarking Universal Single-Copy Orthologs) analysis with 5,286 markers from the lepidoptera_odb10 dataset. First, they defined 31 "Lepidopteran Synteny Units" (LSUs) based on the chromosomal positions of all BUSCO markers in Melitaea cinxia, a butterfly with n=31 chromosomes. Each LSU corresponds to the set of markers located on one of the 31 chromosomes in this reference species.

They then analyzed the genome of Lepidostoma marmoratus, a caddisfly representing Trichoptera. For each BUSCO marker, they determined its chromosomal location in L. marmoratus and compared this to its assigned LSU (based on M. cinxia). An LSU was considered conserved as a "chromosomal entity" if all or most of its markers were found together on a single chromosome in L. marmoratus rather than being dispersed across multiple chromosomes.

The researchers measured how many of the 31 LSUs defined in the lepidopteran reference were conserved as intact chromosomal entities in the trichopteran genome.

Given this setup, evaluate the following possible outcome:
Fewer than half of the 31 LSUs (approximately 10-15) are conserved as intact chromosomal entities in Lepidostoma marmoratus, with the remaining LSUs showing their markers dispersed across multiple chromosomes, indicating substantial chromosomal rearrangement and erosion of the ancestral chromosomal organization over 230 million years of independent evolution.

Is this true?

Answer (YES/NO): NO